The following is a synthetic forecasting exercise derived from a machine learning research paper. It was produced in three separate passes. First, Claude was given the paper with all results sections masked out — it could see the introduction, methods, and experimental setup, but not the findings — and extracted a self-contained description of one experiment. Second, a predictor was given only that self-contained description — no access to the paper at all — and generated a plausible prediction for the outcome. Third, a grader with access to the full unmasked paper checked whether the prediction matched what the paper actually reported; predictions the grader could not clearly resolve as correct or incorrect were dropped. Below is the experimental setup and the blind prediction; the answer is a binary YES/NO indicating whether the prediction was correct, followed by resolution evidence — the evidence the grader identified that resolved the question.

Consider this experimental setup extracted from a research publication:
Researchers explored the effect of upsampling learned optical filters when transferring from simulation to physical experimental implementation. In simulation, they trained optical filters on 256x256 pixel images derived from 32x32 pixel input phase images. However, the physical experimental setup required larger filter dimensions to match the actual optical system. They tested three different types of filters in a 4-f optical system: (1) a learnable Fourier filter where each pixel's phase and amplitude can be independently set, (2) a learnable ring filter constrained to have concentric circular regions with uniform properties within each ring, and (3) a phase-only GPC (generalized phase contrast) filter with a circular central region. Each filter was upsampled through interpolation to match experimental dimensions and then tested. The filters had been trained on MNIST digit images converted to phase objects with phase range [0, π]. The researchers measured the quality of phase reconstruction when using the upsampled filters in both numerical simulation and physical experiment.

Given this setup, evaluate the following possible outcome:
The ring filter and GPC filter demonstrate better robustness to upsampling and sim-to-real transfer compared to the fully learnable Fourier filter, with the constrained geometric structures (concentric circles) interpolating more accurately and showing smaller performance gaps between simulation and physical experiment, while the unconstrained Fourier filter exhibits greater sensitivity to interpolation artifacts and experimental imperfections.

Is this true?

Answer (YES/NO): NO